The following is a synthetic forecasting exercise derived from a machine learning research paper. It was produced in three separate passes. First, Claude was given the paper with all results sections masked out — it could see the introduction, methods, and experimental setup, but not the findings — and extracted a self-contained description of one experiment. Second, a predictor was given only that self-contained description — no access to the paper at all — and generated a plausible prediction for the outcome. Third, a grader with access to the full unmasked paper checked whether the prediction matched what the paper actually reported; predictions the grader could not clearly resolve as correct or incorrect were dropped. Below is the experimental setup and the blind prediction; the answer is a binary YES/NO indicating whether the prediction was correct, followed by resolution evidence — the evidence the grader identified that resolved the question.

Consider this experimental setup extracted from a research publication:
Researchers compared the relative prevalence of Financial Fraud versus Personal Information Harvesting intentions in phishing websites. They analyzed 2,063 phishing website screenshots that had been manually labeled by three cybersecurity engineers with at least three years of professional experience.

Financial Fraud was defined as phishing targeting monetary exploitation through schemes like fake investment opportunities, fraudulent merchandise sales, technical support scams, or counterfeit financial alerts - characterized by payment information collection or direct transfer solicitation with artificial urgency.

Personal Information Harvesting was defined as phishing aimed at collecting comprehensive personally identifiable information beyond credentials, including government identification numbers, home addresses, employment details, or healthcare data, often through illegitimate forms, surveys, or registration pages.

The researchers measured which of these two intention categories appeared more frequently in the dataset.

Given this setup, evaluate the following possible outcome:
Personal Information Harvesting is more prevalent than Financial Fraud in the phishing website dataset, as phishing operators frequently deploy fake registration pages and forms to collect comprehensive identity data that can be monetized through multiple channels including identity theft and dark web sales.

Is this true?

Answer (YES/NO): YES